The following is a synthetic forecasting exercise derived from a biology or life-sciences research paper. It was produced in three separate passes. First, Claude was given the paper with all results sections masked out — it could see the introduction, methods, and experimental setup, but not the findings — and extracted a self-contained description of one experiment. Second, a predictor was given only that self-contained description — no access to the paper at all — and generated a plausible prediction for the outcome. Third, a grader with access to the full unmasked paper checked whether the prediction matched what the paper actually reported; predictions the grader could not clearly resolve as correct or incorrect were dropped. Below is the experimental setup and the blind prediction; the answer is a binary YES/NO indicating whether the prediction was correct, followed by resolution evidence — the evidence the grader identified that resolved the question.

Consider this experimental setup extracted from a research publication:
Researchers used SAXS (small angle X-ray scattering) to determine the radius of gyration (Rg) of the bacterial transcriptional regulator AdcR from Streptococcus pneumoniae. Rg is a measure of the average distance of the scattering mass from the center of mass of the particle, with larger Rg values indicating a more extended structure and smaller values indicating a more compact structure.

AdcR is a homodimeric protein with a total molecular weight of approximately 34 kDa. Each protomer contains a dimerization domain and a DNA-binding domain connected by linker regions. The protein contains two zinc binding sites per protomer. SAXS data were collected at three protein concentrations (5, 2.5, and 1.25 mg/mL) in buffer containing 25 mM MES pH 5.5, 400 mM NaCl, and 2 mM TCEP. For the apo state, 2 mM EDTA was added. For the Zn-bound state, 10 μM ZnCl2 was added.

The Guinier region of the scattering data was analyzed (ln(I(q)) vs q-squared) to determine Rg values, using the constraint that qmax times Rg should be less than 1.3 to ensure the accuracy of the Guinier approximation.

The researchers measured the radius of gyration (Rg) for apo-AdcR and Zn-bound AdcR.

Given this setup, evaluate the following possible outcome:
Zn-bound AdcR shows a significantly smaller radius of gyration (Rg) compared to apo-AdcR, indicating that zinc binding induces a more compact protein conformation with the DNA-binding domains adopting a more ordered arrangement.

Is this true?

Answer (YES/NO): NO